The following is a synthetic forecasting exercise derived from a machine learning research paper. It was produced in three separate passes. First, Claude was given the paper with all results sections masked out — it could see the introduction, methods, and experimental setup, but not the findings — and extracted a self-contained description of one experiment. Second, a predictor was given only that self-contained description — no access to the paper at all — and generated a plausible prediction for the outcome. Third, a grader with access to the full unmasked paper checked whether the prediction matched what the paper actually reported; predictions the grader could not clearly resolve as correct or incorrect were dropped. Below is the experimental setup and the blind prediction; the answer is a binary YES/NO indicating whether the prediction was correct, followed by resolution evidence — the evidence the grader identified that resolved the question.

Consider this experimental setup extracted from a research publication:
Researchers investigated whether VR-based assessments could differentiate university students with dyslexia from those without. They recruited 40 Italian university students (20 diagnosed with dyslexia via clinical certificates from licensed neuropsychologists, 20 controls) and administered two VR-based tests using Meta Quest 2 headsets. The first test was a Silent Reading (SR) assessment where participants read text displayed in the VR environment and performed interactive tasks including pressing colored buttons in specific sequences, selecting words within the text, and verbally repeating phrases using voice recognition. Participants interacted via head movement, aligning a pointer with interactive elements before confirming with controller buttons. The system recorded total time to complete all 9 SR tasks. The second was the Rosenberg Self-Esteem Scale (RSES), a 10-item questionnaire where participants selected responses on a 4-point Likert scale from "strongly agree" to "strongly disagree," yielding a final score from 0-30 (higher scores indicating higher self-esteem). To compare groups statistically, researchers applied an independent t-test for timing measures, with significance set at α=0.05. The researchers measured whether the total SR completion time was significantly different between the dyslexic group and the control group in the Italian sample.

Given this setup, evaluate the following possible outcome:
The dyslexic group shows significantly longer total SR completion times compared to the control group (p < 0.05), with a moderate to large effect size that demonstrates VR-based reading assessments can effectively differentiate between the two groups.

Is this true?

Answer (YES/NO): YES